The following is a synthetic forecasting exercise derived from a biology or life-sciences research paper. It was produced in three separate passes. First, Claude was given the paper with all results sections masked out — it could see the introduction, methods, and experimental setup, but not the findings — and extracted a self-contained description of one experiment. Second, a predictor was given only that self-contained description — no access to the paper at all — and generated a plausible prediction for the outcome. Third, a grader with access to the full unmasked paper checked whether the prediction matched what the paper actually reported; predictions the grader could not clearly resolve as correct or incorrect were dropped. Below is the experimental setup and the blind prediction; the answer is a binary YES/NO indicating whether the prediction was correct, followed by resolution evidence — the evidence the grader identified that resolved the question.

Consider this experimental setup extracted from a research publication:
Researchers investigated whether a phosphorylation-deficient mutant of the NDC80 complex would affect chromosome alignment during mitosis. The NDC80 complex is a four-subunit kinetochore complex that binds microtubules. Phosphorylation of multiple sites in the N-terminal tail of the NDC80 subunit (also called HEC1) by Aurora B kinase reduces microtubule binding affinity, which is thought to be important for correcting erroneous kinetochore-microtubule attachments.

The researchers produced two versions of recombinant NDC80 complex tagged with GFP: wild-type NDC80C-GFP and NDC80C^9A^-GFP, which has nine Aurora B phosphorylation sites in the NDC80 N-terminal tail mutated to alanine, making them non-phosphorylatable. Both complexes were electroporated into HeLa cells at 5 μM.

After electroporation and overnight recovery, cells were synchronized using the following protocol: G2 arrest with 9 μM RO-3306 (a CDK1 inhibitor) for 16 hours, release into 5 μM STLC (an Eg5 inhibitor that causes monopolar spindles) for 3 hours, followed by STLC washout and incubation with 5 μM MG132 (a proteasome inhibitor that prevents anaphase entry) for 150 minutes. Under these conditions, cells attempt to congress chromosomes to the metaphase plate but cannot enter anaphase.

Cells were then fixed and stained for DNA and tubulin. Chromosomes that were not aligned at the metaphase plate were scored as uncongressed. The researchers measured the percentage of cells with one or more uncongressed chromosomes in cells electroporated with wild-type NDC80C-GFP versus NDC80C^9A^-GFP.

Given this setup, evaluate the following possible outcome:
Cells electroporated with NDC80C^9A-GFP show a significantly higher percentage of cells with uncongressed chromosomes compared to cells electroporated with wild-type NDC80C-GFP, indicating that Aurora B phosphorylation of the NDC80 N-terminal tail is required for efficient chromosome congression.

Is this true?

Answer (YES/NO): YES